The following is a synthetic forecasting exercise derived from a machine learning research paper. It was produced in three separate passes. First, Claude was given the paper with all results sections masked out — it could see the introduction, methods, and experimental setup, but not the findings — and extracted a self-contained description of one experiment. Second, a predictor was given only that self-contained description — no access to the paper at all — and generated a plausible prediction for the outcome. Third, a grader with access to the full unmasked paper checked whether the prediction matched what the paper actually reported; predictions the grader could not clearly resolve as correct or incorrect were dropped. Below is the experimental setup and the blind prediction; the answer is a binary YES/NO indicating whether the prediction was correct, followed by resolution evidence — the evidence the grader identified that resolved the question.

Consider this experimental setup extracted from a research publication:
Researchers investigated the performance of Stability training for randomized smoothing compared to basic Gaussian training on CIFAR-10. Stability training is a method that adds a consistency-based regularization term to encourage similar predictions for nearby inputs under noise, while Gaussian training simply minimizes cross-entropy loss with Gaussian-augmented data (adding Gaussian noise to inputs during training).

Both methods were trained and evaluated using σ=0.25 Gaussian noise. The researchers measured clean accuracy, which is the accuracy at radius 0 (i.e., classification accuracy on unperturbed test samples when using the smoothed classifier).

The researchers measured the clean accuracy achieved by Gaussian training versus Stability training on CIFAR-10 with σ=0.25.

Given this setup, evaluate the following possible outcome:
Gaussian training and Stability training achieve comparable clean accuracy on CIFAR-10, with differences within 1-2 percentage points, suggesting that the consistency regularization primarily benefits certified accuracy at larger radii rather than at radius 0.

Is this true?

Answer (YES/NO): NO